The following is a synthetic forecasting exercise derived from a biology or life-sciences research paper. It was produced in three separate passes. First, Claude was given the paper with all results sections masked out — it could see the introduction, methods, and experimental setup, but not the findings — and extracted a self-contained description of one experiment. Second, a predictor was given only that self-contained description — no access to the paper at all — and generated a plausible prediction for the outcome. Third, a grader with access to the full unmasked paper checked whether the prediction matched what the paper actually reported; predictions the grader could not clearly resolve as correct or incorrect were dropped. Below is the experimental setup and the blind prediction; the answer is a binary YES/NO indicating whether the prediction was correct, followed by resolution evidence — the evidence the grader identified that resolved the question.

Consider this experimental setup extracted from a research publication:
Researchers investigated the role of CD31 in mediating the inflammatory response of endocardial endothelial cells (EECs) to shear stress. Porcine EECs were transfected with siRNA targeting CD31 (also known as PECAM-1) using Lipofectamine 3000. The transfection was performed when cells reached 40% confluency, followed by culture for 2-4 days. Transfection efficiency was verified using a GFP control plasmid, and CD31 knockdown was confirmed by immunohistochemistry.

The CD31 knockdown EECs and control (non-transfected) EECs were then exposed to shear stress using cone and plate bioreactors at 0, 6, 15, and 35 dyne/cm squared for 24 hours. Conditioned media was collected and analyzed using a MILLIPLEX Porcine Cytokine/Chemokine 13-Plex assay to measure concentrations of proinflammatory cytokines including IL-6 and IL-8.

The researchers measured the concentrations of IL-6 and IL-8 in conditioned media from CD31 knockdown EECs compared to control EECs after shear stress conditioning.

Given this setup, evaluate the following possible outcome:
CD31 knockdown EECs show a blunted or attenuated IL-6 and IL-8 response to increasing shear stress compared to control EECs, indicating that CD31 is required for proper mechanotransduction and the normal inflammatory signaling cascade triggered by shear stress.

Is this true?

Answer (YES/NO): YES